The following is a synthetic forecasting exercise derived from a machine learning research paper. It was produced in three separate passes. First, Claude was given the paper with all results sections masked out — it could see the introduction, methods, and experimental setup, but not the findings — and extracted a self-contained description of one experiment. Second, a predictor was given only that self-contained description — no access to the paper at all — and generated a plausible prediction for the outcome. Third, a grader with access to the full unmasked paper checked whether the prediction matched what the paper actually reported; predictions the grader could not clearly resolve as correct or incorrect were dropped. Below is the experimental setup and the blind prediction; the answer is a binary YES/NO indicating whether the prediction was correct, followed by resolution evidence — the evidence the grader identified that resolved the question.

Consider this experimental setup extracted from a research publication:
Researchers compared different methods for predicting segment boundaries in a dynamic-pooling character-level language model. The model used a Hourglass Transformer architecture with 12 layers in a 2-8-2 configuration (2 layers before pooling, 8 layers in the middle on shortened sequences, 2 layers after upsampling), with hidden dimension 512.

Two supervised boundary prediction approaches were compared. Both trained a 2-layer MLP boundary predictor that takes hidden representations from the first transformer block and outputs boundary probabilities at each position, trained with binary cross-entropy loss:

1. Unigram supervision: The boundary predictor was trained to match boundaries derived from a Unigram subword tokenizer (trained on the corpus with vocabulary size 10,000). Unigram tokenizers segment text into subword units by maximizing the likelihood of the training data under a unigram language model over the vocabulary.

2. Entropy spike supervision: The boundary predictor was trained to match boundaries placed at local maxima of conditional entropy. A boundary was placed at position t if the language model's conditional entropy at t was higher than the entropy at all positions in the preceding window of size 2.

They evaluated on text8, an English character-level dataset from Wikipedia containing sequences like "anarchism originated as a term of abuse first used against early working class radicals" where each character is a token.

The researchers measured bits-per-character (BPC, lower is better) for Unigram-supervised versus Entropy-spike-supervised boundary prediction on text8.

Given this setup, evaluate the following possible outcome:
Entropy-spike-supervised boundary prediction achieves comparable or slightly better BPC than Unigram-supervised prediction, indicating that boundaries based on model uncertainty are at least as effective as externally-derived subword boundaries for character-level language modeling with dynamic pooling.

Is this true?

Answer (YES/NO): NO